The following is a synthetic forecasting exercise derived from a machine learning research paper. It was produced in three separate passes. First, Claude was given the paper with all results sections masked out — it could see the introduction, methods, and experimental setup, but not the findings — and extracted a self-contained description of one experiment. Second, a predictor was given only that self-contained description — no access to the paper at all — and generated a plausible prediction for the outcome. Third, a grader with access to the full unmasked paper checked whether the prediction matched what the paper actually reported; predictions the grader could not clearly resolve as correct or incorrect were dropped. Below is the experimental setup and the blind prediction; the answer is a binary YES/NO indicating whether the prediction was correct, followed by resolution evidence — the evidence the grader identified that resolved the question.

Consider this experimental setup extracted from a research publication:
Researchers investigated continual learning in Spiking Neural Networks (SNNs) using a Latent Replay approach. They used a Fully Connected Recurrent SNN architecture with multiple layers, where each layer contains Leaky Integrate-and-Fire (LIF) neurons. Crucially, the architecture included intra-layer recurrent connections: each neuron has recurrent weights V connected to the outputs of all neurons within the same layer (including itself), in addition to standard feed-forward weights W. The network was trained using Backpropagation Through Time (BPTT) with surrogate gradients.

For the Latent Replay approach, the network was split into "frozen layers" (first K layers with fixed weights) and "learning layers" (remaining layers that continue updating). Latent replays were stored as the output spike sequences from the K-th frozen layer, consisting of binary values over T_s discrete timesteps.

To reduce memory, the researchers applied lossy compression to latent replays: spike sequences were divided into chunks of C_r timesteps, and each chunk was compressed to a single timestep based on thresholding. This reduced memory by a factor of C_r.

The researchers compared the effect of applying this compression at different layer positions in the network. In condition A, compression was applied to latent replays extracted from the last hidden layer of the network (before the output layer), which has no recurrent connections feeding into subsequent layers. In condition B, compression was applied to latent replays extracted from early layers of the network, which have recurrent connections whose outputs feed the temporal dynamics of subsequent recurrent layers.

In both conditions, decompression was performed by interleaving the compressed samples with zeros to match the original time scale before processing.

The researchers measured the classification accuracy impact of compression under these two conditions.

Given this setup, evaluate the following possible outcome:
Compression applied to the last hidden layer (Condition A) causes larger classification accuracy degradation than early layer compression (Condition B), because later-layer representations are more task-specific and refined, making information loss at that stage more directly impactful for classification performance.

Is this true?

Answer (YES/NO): NO